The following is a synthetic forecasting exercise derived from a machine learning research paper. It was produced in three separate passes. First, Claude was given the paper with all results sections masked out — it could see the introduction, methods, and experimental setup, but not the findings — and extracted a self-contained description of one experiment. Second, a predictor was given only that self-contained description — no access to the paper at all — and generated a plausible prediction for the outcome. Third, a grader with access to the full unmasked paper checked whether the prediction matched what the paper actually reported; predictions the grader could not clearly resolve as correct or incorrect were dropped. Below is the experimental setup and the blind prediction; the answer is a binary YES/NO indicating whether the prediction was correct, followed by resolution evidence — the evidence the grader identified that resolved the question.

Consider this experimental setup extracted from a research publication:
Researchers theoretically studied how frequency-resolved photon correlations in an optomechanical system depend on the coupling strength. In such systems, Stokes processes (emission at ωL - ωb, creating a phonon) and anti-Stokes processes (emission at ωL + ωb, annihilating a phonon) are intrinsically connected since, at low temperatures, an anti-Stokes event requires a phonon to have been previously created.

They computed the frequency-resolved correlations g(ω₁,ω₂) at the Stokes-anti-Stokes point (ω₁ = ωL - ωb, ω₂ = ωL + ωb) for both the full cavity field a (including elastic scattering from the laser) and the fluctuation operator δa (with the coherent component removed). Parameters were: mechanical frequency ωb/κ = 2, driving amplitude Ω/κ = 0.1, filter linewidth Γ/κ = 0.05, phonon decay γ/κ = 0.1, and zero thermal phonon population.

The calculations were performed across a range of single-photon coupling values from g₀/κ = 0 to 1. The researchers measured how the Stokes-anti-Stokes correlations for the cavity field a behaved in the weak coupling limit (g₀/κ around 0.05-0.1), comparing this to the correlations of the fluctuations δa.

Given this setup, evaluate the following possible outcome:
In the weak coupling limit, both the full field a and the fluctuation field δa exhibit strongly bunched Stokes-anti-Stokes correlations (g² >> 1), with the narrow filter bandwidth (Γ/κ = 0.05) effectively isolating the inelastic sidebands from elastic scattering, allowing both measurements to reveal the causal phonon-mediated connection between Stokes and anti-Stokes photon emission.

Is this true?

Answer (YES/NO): NO